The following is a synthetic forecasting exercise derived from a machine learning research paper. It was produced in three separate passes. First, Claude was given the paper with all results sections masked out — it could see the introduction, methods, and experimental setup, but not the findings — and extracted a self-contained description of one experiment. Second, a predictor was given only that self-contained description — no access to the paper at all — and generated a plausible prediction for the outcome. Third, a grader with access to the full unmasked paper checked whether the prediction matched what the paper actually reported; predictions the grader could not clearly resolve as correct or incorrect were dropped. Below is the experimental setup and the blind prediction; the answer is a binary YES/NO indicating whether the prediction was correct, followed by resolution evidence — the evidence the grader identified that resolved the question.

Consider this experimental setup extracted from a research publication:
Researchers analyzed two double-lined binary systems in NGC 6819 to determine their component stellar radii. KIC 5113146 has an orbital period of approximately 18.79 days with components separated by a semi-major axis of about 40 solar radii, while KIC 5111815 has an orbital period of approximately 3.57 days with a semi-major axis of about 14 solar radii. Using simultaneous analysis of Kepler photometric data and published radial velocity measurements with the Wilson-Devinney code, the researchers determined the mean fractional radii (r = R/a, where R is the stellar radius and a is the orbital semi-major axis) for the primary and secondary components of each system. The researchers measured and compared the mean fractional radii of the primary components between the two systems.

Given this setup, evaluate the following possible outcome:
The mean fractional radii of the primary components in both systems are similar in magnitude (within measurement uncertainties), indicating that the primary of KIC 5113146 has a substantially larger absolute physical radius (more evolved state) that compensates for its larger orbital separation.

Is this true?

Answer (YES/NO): NO